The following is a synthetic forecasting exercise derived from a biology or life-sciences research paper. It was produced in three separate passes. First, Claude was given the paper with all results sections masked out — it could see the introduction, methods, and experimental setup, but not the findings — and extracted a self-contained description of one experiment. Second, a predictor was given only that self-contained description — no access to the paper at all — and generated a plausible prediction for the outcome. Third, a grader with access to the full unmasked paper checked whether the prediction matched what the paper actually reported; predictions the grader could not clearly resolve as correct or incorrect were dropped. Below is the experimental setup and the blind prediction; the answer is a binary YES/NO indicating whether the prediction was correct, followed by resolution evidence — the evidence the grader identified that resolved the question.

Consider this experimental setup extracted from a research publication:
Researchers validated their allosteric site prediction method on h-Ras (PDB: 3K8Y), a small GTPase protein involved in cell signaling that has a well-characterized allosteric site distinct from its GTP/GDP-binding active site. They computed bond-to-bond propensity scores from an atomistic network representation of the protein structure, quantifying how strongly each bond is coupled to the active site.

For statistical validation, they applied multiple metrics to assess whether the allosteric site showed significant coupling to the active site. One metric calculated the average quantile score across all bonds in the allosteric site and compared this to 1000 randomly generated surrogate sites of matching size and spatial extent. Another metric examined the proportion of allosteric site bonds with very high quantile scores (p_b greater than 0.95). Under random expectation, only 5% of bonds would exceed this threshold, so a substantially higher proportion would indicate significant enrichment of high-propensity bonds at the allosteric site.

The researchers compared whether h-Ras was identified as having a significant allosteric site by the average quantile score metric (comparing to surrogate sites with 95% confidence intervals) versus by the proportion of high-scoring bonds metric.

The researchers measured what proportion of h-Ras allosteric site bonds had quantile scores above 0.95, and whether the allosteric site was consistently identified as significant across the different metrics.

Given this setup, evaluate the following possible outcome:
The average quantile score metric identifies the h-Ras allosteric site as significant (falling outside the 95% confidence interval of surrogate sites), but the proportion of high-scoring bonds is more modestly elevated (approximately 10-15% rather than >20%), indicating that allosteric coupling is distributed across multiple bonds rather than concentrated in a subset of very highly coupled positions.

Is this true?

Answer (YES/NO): NO